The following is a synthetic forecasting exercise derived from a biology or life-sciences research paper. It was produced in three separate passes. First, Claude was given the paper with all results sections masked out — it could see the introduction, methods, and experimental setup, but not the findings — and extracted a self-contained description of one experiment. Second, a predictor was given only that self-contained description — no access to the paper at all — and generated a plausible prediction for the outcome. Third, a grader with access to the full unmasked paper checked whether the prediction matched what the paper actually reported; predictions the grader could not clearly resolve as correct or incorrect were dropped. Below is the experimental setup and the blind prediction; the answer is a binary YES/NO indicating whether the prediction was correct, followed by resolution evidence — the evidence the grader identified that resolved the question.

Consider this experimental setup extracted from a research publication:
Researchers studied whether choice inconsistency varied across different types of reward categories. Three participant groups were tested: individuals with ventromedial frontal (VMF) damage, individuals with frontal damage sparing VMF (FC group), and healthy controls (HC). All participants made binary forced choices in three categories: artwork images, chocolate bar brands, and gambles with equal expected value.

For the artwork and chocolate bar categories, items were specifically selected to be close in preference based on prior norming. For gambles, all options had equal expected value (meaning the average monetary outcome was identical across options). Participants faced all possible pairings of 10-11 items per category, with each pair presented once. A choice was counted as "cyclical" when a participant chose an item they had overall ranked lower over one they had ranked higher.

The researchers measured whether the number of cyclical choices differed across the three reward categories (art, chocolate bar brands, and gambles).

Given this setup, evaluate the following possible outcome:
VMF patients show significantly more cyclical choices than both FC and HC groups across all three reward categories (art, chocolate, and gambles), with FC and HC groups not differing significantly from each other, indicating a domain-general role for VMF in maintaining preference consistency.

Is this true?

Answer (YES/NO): NO